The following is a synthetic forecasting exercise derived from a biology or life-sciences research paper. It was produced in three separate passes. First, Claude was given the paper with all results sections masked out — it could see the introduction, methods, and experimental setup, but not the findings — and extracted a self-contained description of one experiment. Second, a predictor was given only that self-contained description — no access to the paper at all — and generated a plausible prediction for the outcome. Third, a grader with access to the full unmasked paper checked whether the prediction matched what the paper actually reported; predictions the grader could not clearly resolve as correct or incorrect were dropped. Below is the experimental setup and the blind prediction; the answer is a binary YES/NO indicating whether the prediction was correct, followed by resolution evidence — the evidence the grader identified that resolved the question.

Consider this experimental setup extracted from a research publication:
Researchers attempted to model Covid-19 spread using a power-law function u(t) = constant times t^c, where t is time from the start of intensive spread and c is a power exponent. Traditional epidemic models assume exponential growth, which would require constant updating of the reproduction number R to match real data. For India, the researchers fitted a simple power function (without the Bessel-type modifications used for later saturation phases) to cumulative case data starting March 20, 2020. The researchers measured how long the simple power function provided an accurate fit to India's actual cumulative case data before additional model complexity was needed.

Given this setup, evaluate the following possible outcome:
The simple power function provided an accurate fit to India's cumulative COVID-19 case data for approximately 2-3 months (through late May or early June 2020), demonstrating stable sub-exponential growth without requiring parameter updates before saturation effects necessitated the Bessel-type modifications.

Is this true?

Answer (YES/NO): NO